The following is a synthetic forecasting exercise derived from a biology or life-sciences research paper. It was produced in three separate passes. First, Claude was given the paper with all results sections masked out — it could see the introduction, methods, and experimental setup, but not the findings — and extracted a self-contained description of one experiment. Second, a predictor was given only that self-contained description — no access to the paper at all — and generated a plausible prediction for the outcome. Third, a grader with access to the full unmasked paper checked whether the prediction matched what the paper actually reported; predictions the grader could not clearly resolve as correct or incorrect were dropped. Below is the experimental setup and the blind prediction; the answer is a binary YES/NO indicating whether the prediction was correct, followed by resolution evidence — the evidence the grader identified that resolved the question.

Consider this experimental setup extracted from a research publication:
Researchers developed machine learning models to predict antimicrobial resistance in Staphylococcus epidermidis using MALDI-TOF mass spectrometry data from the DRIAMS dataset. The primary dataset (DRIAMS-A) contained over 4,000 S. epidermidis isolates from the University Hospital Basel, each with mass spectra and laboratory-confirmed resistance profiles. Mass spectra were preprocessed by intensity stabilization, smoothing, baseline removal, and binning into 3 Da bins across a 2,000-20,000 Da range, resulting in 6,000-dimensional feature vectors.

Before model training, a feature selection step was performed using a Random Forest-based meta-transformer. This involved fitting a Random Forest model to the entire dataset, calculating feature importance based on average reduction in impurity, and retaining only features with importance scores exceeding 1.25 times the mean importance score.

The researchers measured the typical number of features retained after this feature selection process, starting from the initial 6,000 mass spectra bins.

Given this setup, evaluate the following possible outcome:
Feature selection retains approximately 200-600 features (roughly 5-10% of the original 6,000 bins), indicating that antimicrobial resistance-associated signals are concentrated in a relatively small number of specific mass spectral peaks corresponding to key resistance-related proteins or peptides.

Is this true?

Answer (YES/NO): NO